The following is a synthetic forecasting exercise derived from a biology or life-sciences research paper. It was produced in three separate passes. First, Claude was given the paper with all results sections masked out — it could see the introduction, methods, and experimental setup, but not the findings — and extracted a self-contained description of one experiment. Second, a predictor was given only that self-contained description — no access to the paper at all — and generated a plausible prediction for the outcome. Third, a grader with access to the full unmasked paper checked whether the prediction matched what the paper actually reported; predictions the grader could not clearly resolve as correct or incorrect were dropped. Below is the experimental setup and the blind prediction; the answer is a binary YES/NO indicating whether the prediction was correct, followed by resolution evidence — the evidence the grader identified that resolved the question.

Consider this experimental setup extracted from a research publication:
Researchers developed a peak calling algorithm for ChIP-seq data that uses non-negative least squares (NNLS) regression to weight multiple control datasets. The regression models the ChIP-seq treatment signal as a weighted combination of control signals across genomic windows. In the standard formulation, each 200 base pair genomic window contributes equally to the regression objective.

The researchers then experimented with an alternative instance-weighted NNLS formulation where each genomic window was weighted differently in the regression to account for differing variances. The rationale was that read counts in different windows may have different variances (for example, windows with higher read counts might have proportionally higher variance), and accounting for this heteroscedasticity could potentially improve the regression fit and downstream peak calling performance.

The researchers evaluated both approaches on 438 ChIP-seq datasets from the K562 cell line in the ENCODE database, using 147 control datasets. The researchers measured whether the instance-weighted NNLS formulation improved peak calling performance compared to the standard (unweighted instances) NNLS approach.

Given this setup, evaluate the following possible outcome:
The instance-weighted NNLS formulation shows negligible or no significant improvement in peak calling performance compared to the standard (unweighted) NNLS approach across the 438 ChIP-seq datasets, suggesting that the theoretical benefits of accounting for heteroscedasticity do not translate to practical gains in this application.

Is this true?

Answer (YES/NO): YES